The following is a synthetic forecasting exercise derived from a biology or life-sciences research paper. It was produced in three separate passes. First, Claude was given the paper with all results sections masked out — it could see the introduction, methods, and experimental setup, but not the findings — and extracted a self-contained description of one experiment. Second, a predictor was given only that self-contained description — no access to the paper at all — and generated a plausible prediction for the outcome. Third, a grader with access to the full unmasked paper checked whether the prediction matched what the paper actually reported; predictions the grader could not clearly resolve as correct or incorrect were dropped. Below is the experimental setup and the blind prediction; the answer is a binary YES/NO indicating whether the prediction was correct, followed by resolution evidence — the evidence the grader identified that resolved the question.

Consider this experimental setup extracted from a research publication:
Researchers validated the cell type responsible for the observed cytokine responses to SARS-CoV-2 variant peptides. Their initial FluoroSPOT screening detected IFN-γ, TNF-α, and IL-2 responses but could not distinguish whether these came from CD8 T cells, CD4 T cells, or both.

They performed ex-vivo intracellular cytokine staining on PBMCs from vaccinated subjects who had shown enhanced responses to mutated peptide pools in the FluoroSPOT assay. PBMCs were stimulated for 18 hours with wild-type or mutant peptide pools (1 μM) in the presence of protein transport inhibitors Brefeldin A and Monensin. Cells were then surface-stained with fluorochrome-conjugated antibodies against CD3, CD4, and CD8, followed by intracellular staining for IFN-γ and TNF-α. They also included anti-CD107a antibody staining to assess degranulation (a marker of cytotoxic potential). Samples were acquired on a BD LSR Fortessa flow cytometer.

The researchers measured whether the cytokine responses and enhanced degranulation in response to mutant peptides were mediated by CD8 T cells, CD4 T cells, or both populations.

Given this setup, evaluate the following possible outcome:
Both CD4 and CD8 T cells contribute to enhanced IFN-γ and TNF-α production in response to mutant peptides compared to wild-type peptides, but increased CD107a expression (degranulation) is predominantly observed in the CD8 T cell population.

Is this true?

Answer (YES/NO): NO